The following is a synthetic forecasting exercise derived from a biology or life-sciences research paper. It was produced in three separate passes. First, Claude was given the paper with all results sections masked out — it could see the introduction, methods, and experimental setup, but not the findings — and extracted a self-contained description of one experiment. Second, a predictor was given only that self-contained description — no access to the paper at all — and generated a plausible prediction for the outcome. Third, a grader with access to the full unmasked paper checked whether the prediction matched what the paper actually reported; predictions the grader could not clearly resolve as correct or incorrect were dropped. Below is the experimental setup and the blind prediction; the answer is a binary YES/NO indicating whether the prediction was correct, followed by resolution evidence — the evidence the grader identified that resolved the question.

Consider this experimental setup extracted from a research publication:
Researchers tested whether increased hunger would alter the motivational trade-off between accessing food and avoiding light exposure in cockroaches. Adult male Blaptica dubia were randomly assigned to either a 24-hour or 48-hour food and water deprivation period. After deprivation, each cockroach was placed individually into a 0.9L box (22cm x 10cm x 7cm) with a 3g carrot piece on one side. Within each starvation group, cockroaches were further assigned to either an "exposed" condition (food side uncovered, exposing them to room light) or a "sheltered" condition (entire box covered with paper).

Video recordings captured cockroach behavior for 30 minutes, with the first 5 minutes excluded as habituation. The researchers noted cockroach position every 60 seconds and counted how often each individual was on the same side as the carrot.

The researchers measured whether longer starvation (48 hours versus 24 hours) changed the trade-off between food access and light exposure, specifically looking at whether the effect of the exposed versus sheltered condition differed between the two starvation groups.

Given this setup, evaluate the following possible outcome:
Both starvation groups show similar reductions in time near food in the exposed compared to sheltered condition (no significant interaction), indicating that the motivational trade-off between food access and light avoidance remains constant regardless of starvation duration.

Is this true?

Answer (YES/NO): NO